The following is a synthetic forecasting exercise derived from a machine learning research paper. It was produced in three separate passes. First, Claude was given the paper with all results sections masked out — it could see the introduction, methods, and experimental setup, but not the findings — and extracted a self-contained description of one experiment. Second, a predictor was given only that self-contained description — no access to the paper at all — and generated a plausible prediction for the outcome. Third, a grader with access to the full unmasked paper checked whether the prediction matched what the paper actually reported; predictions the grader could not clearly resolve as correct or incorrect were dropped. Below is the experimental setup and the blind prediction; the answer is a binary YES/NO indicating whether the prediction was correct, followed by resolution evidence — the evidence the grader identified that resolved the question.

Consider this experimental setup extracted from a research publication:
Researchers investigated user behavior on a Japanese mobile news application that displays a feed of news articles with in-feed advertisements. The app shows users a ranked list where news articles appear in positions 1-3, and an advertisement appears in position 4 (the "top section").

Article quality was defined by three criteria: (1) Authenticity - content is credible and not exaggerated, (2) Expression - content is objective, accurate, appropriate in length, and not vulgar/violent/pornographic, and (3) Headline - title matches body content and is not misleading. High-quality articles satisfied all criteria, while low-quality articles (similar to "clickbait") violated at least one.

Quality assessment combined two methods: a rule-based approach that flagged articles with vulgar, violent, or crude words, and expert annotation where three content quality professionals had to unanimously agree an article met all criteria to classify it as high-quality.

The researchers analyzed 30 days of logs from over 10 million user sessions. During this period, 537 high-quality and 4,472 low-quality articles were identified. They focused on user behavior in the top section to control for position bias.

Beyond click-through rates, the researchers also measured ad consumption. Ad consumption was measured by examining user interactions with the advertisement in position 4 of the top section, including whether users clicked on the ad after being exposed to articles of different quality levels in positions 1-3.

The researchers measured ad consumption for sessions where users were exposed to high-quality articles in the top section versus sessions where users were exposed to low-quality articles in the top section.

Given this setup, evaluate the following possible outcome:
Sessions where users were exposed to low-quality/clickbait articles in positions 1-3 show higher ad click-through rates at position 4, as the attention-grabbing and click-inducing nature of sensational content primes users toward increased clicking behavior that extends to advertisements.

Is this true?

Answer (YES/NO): NO